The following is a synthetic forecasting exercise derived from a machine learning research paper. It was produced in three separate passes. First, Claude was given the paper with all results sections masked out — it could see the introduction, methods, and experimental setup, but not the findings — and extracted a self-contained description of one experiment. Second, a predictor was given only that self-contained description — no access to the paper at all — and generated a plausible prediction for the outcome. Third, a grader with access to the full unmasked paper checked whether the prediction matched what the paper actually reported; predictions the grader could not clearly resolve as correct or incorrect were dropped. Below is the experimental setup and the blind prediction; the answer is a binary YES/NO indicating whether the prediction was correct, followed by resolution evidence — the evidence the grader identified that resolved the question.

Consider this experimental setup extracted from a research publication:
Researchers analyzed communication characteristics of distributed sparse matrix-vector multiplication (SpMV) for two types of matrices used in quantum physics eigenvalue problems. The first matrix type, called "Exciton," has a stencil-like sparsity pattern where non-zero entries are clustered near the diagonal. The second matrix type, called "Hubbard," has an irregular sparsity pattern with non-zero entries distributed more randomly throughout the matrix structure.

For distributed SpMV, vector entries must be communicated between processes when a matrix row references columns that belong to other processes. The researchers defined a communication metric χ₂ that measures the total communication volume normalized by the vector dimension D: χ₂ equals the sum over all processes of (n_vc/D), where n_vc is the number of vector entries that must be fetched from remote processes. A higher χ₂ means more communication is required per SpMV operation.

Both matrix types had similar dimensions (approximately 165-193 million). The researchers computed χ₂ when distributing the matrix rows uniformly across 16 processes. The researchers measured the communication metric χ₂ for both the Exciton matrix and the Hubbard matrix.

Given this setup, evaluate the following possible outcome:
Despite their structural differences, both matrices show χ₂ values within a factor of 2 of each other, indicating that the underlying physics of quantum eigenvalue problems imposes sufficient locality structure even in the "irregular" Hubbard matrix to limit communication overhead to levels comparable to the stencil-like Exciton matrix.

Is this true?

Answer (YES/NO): NO